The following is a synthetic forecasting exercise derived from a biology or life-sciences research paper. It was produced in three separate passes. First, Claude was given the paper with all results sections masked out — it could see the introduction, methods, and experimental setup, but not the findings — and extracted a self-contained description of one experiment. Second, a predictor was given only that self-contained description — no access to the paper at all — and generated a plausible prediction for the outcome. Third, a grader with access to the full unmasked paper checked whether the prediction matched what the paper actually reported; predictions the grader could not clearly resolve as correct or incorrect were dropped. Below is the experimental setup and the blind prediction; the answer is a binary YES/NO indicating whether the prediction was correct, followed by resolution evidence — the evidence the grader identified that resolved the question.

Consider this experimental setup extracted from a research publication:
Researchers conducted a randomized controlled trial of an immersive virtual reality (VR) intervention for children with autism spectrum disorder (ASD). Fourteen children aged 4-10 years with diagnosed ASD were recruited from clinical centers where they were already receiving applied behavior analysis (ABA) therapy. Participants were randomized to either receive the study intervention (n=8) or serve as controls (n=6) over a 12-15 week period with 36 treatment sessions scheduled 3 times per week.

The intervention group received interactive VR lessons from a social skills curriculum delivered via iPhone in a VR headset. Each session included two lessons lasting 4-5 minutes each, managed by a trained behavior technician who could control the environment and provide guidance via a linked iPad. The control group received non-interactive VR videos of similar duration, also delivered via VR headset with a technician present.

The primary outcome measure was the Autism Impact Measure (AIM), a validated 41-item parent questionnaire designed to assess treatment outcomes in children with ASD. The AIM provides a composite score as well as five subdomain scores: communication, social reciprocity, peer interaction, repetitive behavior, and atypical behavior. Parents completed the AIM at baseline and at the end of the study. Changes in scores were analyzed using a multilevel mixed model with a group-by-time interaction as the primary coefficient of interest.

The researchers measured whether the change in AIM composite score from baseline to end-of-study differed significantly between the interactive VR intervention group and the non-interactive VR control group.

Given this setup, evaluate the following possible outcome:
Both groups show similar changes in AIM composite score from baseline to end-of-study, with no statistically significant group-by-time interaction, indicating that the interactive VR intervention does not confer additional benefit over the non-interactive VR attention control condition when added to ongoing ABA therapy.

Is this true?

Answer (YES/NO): NO